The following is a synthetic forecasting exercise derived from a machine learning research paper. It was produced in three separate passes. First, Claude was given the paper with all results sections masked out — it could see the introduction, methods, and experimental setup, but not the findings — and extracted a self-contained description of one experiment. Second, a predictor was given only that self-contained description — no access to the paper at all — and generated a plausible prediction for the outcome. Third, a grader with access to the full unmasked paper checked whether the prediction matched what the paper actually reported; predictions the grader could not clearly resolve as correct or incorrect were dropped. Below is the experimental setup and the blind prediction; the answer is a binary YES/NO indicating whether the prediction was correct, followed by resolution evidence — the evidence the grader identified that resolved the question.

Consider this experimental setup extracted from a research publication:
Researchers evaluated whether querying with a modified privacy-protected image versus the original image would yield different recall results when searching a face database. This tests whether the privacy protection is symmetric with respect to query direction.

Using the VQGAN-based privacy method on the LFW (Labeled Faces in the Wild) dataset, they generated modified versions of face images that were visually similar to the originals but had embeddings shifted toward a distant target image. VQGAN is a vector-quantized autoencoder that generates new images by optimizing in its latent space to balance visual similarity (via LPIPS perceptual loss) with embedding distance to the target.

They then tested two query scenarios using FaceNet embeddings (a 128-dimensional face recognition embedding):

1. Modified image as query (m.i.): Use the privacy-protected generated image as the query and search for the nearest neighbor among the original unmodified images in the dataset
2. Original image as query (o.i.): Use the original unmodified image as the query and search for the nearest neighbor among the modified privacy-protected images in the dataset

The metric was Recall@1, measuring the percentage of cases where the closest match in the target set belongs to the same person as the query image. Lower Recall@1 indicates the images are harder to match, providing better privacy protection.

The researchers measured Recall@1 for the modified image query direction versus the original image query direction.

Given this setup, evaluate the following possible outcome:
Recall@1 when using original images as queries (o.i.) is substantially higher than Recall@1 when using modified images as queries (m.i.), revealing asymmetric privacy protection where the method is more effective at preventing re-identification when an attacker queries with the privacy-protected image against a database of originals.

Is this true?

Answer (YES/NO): NO